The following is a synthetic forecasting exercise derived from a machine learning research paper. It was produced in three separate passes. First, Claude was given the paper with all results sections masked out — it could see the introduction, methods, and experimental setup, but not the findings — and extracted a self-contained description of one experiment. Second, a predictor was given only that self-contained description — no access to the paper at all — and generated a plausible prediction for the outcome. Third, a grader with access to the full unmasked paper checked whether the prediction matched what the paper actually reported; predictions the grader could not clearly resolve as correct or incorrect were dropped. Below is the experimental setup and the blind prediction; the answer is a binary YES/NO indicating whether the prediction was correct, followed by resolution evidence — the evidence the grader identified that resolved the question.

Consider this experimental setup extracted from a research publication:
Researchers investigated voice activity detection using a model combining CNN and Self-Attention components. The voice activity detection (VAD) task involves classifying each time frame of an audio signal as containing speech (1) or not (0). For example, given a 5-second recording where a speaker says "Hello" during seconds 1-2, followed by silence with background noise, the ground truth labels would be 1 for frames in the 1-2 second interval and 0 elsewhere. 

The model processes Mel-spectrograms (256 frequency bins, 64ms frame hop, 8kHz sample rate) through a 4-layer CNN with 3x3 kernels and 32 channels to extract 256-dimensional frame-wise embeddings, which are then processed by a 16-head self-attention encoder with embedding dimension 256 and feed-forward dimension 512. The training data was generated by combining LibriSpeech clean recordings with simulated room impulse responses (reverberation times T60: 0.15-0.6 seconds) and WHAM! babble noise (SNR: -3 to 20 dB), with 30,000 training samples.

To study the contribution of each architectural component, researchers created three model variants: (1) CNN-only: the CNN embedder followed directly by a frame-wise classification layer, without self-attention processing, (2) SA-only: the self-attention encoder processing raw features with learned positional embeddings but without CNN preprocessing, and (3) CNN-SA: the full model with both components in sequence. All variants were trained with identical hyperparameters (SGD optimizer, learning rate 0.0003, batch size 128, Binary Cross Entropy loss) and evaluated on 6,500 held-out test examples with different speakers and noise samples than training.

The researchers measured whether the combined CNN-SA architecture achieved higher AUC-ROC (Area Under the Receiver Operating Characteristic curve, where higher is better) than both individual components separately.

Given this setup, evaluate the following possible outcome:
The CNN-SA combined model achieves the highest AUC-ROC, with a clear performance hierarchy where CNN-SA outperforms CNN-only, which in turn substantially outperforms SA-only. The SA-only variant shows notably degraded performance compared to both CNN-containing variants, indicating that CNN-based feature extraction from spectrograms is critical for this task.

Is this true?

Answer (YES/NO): NO